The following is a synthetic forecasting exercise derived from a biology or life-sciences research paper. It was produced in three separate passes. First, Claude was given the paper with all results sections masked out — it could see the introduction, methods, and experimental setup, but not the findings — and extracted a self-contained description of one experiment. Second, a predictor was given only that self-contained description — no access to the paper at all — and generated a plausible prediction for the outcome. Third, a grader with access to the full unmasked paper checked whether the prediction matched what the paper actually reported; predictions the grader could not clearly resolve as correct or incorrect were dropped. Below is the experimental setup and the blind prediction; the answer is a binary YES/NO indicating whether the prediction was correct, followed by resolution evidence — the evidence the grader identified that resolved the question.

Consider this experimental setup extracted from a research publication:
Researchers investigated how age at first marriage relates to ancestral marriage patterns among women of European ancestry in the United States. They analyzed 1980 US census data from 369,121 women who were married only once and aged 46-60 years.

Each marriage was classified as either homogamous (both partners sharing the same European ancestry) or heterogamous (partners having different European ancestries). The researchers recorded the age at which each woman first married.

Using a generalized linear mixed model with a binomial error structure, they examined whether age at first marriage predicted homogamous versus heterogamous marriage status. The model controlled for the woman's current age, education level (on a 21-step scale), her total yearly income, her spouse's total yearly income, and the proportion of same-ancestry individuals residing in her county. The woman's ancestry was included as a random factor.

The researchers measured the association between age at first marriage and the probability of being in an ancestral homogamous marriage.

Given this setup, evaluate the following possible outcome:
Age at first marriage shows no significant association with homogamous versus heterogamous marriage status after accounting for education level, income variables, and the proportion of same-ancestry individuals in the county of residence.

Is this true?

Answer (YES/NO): NO